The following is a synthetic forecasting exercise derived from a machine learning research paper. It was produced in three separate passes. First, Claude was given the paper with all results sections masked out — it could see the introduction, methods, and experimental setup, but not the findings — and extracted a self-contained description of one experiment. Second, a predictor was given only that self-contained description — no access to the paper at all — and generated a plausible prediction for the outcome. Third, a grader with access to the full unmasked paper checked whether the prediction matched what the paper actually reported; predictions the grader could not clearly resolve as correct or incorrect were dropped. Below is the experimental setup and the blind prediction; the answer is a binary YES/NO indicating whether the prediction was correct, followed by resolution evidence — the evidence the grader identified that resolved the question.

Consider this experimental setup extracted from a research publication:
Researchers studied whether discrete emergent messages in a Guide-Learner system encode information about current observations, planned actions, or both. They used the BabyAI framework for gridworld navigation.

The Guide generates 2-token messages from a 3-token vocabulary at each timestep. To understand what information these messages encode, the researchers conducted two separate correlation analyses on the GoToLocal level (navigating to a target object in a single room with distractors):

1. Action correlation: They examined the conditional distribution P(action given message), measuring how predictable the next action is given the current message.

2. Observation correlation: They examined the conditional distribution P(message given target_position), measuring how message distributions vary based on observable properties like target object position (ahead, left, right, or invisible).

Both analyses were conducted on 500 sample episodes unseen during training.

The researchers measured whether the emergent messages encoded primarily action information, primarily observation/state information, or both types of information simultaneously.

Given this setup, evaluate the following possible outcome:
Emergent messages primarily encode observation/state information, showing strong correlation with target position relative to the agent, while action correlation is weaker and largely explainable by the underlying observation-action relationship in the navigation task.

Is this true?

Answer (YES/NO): NO